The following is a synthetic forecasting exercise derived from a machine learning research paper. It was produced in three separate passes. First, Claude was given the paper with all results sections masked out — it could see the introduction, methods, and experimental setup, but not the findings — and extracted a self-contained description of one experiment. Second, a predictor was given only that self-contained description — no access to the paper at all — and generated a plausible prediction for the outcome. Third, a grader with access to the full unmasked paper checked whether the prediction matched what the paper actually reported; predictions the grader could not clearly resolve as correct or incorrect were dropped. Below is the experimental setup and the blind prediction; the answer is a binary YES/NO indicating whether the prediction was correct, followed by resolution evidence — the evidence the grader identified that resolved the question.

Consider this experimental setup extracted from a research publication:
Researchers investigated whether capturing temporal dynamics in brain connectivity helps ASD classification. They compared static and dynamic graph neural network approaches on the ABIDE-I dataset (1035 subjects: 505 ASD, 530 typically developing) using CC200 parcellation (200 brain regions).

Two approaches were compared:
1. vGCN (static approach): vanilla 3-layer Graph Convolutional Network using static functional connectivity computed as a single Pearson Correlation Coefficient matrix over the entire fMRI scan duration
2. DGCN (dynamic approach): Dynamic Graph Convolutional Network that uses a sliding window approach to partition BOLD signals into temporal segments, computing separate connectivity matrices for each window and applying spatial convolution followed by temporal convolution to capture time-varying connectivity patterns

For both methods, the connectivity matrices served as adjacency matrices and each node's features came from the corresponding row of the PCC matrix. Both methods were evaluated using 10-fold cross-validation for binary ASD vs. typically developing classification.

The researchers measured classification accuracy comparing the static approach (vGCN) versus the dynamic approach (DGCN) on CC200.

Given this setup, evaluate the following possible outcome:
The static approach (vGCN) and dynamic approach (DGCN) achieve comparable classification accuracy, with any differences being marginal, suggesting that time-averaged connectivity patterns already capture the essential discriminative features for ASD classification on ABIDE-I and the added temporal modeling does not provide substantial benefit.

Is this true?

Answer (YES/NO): YES